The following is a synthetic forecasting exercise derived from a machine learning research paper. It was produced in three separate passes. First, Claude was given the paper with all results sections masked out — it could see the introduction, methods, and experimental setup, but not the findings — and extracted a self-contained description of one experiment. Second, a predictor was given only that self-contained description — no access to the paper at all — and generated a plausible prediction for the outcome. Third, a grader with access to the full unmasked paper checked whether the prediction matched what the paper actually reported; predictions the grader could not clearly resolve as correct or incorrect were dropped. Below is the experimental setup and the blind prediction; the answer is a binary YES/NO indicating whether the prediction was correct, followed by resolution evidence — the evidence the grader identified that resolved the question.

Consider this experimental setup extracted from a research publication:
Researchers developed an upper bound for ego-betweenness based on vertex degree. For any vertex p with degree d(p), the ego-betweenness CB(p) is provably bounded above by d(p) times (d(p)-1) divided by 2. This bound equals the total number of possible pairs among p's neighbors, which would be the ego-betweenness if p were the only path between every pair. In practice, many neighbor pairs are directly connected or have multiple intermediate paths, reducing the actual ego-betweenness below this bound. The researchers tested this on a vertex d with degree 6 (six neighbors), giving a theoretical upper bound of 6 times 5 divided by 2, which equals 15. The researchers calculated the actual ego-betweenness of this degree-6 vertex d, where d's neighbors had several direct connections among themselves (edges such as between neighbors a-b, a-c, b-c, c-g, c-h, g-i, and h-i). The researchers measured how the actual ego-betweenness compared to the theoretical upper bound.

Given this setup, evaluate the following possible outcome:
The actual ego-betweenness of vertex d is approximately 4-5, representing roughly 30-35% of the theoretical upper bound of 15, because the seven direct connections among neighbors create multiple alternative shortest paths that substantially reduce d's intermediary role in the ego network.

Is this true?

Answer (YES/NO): YES